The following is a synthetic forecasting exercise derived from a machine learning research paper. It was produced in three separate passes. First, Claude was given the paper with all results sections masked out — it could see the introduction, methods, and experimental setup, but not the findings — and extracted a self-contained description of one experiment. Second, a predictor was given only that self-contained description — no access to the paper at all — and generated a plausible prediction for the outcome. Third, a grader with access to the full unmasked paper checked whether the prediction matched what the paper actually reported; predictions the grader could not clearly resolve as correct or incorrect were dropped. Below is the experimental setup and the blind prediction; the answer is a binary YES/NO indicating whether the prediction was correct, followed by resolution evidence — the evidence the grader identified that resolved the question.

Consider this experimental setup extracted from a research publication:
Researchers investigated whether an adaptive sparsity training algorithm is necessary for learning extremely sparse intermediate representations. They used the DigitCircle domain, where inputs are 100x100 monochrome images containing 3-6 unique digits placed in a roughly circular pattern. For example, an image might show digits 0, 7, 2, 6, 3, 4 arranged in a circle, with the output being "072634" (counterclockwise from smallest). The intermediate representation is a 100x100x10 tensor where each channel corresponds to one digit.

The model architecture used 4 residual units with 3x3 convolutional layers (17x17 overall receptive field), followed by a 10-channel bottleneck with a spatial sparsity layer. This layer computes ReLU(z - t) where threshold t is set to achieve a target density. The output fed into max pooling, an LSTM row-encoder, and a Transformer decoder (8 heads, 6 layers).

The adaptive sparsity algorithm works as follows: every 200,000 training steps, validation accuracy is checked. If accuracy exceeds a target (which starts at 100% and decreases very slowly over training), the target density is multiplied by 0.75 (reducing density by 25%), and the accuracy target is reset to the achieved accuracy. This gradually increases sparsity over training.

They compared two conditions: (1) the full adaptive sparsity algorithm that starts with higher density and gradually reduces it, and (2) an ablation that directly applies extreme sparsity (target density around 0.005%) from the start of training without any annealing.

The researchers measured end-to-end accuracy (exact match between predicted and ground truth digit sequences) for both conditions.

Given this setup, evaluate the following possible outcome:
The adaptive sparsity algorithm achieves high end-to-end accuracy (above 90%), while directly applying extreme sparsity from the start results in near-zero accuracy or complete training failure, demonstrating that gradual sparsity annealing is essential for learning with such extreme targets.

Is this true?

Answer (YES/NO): YES